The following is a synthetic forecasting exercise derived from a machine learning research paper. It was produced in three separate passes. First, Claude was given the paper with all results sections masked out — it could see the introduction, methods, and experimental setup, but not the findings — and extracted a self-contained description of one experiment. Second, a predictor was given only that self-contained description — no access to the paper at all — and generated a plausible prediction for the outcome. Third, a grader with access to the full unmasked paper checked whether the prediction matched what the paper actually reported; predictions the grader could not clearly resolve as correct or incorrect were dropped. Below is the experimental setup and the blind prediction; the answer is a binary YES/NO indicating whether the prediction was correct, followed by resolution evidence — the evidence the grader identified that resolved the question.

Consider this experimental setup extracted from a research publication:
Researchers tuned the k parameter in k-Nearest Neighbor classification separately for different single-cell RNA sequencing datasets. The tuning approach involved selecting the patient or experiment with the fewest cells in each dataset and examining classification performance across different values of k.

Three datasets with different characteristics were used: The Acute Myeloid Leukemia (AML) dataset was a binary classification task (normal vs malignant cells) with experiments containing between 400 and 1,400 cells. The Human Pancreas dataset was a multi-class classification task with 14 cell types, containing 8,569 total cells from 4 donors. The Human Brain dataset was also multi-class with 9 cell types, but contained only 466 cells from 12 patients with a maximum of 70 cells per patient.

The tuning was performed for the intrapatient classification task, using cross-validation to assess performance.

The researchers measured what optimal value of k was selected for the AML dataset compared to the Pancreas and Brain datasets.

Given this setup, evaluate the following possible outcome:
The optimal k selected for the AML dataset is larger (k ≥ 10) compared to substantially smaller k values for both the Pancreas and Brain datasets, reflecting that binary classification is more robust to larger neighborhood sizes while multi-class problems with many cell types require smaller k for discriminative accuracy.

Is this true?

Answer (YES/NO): NO